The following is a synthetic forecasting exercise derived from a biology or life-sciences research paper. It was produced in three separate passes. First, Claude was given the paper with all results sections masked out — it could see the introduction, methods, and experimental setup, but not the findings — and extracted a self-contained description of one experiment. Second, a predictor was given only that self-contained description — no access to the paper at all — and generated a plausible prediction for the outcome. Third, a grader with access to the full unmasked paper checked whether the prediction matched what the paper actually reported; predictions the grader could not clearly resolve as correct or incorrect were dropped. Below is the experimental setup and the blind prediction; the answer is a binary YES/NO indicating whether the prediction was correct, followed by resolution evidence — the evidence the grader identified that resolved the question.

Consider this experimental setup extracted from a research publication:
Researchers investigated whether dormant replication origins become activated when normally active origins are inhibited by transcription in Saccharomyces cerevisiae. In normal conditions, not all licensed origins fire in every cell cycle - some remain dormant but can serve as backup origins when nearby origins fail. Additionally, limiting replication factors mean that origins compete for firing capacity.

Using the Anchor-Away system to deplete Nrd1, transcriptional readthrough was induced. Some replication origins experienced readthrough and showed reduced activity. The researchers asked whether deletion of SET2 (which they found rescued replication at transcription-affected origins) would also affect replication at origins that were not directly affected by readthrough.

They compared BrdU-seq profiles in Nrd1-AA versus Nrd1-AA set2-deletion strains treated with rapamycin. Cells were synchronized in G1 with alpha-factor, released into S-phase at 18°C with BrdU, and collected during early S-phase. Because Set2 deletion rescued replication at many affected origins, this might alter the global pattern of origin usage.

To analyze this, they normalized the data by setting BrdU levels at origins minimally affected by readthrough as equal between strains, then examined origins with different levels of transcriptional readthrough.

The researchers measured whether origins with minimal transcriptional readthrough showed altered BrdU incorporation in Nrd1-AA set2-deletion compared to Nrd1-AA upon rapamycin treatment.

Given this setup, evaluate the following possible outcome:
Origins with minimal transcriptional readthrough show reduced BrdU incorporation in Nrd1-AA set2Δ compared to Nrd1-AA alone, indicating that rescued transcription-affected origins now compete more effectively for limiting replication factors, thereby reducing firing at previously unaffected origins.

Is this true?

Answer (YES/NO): NO